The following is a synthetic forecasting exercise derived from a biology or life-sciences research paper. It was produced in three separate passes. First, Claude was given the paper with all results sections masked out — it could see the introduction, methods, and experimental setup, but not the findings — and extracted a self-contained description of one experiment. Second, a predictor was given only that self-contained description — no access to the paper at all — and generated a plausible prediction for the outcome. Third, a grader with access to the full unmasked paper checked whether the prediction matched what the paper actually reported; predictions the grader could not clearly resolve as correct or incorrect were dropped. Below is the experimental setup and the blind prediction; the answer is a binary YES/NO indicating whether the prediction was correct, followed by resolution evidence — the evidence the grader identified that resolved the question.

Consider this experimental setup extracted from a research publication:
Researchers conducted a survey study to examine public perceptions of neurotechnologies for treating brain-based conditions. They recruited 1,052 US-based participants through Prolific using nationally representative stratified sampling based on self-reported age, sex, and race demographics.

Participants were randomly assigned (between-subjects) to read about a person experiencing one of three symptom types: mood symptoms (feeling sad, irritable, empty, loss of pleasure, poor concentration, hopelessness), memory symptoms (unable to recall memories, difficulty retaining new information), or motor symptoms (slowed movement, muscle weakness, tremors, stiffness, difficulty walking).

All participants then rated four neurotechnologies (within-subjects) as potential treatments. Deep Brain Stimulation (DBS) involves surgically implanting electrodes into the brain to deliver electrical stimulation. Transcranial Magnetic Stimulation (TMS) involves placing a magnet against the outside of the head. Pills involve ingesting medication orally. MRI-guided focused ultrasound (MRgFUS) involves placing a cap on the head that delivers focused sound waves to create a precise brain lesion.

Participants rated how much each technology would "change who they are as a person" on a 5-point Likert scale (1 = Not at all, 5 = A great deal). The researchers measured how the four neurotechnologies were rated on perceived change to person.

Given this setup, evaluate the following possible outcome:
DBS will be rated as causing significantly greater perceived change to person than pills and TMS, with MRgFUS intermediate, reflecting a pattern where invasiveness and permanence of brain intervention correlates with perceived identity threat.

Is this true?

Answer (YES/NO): YES